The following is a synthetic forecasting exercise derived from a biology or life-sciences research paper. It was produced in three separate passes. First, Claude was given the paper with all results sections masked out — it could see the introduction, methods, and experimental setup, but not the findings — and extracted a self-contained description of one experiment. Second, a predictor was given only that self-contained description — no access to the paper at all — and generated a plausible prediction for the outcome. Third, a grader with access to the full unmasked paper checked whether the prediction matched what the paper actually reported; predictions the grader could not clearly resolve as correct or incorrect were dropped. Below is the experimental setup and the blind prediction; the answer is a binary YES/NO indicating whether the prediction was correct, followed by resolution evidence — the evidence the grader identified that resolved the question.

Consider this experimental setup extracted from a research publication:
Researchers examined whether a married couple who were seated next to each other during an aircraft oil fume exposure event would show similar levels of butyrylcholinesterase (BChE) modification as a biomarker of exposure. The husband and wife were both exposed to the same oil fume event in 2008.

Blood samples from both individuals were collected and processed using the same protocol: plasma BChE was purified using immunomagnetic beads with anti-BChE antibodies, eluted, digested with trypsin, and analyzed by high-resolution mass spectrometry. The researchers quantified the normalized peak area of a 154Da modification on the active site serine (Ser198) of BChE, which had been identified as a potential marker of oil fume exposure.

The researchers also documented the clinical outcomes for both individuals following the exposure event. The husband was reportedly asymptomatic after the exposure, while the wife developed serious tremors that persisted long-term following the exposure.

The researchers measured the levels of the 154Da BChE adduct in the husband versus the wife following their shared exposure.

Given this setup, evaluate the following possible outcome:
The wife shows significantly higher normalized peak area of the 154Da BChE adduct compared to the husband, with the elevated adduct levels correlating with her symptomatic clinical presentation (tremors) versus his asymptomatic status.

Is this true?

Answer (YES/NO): NO